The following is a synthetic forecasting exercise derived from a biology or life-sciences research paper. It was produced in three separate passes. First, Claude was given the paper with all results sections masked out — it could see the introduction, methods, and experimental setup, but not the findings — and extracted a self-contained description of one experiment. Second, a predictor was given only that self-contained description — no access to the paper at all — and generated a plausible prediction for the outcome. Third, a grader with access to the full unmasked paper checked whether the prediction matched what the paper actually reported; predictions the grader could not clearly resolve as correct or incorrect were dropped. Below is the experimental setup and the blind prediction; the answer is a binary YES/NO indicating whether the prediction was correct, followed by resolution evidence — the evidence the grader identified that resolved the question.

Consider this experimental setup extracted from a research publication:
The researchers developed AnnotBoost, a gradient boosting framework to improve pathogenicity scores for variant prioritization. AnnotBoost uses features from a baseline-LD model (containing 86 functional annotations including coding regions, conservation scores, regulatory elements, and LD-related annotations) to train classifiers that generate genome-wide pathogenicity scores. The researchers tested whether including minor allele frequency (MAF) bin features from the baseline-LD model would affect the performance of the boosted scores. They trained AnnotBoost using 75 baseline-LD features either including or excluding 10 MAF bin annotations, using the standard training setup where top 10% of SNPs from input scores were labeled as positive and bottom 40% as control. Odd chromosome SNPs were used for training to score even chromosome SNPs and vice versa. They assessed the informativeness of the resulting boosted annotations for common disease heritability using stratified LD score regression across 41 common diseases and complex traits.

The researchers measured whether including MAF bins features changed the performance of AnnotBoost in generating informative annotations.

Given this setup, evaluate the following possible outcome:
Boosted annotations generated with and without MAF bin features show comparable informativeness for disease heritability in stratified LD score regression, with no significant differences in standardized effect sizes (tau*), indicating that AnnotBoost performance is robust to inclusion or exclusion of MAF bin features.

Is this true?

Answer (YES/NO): YES